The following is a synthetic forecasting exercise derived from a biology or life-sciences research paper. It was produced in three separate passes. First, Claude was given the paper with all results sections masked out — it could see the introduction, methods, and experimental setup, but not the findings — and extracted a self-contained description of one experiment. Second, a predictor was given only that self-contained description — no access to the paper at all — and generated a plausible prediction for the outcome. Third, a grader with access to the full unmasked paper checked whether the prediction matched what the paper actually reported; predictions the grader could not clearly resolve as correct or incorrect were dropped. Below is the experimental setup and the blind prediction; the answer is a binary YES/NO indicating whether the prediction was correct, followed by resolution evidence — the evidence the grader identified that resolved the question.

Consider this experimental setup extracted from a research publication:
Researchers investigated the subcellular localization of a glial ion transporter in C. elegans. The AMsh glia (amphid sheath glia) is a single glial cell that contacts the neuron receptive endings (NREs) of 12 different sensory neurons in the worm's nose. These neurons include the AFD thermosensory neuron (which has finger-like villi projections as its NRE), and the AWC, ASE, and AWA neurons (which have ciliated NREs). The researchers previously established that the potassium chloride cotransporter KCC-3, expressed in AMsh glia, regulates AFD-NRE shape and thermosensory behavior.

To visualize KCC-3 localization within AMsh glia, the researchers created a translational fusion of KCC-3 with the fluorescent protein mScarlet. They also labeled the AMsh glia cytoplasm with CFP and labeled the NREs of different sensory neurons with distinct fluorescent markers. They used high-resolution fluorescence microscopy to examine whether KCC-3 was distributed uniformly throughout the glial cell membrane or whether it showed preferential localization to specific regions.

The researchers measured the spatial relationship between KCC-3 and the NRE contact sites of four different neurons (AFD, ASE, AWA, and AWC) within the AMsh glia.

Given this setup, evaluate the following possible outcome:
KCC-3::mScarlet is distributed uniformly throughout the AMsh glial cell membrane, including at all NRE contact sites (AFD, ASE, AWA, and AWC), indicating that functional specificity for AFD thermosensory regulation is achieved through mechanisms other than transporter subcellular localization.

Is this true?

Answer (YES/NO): NO